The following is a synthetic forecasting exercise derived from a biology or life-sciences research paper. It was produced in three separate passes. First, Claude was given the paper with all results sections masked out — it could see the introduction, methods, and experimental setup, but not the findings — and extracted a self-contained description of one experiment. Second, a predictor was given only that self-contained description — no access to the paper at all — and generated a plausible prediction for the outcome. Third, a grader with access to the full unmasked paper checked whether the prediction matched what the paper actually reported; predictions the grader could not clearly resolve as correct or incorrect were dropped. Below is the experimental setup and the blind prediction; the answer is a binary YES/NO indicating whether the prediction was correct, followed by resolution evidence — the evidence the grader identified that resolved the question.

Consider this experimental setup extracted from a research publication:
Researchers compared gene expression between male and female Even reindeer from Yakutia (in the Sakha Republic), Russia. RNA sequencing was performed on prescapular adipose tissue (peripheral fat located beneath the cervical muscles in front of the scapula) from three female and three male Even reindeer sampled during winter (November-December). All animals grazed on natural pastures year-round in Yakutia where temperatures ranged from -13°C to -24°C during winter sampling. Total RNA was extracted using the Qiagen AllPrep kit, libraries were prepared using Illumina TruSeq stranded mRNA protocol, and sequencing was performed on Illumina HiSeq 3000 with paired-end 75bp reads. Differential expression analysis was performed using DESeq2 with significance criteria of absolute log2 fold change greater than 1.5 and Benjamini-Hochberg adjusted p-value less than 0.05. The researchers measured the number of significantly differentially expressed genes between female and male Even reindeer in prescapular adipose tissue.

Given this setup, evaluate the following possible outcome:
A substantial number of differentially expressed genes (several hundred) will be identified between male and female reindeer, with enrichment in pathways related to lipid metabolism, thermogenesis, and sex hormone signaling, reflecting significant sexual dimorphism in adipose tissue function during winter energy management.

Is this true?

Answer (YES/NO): NO